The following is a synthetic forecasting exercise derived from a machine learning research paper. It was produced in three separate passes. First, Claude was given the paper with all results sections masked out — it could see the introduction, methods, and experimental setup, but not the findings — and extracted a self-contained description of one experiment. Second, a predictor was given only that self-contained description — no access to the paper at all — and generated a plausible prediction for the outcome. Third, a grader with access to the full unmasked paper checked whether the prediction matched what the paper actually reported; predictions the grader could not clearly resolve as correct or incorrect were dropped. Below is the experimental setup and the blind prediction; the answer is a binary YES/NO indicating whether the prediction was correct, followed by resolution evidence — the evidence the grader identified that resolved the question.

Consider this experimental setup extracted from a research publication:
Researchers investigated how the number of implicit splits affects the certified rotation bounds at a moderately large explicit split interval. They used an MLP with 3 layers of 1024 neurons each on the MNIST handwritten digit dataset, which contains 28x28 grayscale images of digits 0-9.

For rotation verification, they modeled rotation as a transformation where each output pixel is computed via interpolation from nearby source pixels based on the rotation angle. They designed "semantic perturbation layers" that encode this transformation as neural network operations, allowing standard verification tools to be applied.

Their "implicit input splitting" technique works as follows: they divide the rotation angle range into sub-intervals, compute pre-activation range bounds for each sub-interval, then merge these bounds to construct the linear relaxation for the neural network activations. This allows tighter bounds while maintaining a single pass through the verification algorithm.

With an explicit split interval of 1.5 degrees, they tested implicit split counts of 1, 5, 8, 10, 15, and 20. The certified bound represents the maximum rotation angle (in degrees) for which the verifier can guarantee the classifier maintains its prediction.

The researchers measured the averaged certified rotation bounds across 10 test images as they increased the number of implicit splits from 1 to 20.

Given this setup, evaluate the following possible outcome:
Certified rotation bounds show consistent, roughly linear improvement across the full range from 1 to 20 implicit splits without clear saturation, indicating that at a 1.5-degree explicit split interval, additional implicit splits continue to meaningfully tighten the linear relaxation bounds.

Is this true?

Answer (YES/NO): NO